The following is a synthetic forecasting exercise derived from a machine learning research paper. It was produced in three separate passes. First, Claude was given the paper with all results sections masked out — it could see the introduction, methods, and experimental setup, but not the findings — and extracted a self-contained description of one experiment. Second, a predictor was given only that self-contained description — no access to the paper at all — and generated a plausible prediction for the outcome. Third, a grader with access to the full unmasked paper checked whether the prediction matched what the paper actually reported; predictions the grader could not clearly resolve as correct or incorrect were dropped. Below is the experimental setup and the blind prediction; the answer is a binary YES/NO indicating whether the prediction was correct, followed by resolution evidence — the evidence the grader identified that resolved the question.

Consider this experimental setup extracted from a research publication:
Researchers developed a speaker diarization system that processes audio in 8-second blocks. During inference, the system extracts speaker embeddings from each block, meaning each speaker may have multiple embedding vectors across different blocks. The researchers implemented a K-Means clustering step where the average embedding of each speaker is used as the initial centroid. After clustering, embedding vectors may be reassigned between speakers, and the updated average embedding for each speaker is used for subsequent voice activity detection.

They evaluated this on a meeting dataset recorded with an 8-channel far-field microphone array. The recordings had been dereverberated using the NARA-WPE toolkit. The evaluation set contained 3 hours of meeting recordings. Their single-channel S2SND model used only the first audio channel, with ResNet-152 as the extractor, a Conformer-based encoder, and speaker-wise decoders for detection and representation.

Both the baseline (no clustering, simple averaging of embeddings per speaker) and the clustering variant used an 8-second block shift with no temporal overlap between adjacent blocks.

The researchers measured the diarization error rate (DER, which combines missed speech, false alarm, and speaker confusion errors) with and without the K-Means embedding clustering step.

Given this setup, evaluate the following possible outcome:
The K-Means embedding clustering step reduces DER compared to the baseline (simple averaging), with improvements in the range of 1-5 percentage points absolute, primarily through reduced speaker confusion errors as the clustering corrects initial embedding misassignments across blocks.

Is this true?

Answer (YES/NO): NO